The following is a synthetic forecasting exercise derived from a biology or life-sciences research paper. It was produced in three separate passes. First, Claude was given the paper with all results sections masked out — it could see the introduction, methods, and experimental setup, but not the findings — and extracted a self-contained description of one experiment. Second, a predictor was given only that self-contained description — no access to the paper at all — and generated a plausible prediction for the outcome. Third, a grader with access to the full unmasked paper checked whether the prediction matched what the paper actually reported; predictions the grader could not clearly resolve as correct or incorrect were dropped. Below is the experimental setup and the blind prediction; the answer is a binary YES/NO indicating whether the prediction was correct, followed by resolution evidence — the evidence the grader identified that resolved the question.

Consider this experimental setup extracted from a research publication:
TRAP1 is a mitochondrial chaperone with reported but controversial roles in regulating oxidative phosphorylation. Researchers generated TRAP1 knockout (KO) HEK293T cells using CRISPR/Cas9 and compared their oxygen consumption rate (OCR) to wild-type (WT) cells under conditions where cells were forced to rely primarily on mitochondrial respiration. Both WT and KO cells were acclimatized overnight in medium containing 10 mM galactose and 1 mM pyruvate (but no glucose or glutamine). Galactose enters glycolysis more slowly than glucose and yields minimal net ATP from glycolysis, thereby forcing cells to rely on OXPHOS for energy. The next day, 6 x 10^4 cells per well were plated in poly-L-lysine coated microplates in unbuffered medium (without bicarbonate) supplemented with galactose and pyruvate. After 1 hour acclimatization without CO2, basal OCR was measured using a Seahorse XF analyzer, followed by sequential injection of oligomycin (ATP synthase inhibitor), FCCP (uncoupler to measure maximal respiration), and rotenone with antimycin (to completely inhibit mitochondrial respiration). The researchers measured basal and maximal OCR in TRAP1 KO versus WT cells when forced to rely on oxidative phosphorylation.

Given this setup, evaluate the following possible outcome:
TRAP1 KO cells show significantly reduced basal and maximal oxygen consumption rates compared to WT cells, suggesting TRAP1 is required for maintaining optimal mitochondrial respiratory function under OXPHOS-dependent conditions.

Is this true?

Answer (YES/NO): YES